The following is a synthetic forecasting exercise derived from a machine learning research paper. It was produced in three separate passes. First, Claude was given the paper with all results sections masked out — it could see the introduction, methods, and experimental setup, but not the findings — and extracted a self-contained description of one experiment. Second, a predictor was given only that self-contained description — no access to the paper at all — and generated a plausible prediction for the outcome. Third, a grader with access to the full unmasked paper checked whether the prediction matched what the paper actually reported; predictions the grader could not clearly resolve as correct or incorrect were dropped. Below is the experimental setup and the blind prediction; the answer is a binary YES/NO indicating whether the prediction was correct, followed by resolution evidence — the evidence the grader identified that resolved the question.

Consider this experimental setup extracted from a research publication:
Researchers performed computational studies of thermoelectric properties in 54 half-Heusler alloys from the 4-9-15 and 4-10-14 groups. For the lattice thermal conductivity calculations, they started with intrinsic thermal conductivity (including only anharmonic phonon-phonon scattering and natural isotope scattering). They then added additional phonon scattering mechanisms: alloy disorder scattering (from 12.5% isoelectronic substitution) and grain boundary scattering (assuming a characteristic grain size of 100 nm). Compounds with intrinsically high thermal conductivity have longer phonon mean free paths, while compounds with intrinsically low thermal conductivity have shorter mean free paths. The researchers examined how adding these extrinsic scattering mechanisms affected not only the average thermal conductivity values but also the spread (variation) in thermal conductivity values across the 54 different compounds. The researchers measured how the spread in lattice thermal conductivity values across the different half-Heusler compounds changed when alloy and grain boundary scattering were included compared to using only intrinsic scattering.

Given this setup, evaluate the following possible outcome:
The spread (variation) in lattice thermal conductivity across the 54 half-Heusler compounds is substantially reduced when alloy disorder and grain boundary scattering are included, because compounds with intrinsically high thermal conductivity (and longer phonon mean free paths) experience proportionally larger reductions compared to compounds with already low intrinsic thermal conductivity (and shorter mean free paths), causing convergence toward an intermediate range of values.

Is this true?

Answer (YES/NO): YES